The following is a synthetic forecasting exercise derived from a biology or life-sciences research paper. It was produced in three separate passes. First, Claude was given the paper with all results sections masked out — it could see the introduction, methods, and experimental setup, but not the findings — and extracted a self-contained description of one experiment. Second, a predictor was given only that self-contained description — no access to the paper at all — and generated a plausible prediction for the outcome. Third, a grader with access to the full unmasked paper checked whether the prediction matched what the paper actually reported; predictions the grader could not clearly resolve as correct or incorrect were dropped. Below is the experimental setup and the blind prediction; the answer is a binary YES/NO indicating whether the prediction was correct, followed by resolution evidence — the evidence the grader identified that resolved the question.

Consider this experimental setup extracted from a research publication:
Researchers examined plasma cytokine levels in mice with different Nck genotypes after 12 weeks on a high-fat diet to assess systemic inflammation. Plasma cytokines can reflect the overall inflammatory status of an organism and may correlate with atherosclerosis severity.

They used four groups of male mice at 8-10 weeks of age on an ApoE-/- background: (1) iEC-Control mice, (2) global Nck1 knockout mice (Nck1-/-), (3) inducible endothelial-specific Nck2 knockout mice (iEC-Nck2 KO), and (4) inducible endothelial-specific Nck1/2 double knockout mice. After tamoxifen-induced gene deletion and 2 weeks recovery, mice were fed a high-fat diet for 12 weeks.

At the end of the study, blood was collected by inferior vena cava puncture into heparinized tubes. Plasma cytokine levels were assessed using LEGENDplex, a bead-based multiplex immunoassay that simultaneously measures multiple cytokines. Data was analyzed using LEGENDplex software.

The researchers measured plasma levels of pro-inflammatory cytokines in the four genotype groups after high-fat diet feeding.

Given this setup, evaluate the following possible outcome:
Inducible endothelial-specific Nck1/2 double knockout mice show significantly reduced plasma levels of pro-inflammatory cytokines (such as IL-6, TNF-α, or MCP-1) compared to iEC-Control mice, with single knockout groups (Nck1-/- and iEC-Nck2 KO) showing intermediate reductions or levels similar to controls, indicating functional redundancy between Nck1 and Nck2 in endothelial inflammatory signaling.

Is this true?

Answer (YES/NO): NO